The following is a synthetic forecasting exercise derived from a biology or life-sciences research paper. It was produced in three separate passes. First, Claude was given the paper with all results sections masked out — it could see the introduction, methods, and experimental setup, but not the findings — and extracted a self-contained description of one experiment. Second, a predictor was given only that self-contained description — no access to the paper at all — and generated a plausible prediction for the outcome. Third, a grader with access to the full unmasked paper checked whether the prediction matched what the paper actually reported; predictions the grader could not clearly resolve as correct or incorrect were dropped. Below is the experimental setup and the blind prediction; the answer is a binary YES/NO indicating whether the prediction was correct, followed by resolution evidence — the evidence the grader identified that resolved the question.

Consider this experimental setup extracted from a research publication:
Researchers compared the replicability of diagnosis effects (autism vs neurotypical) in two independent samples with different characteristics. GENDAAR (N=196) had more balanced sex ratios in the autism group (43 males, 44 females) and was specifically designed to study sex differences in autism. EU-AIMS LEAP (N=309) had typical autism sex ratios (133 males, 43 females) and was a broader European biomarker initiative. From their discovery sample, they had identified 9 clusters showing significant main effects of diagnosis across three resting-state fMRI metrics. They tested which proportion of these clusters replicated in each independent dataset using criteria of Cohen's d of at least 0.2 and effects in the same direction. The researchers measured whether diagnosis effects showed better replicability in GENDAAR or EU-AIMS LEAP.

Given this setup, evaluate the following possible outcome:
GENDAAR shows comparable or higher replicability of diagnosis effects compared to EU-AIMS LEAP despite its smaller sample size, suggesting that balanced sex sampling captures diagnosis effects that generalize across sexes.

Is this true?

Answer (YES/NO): YES